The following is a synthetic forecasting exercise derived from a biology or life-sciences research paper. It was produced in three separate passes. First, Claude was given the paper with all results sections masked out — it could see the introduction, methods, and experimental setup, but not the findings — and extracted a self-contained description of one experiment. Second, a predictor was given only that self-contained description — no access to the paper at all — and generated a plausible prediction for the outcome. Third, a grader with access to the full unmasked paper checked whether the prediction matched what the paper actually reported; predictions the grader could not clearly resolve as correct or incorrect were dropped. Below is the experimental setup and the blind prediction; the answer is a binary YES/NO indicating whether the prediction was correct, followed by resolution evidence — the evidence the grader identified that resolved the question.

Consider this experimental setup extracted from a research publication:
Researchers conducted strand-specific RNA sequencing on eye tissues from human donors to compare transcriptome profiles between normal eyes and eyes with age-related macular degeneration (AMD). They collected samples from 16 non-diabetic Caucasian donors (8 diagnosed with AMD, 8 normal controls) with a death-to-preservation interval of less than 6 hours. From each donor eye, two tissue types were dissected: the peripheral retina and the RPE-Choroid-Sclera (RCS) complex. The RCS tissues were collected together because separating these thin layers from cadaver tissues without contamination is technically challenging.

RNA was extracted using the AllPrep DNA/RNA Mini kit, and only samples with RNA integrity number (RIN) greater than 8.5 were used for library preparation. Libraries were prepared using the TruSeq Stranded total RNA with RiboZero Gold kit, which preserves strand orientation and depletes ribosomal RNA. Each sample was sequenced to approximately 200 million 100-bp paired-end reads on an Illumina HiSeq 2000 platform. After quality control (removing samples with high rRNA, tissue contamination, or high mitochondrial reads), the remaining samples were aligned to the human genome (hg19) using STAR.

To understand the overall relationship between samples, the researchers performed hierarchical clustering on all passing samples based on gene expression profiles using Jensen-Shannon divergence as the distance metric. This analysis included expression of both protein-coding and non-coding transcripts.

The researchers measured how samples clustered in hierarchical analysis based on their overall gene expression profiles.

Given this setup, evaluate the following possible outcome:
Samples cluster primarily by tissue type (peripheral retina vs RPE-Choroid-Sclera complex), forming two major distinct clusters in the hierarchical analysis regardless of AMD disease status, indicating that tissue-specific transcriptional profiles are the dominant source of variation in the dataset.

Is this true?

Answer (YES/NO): YES